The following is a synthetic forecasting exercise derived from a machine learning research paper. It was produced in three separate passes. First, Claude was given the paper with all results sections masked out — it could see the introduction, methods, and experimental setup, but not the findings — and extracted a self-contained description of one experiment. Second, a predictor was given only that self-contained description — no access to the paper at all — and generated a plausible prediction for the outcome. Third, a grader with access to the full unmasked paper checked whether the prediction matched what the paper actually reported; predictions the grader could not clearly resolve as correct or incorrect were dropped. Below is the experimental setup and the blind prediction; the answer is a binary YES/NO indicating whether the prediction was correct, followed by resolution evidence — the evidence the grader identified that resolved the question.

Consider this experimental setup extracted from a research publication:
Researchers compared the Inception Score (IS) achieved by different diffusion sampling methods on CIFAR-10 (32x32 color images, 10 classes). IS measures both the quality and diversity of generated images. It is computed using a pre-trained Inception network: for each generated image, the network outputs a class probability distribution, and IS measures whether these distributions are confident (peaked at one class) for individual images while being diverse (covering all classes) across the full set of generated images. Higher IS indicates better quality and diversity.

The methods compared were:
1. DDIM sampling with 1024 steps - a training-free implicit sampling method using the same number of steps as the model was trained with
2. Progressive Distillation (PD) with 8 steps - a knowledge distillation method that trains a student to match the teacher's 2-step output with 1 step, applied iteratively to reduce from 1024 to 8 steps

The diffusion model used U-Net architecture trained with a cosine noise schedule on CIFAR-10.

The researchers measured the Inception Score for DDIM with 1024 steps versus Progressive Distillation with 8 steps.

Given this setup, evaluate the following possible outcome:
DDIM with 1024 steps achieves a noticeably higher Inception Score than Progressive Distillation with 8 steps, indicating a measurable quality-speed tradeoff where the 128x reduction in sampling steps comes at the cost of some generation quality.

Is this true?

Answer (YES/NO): NO